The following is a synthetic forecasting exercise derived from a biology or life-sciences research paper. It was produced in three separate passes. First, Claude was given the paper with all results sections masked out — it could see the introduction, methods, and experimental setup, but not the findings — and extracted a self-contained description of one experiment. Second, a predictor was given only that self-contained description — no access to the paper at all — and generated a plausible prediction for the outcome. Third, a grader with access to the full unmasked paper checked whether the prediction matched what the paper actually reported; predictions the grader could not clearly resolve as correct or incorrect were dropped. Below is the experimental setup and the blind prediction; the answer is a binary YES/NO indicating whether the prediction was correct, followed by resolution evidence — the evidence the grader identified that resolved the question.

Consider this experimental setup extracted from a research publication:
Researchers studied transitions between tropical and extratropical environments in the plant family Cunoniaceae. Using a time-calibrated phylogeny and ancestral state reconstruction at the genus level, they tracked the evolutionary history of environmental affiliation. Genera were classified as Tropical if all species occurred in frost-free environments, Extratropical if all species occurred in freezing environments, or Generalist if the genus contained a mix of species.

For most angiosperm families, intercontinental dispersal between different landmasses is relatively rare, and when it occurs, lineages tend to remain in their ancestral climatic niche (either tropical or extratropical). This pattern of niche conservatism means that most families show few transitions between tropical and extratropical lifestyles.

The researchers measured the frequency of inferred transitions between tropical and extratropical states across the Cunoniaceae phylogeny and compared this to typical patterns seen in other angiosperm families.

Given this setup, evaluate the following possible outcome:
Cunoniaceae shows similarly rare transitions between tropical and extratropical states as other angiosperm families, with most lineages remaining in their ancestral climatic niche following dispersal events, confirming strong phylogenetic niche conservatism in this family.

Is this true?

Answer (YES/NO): NO